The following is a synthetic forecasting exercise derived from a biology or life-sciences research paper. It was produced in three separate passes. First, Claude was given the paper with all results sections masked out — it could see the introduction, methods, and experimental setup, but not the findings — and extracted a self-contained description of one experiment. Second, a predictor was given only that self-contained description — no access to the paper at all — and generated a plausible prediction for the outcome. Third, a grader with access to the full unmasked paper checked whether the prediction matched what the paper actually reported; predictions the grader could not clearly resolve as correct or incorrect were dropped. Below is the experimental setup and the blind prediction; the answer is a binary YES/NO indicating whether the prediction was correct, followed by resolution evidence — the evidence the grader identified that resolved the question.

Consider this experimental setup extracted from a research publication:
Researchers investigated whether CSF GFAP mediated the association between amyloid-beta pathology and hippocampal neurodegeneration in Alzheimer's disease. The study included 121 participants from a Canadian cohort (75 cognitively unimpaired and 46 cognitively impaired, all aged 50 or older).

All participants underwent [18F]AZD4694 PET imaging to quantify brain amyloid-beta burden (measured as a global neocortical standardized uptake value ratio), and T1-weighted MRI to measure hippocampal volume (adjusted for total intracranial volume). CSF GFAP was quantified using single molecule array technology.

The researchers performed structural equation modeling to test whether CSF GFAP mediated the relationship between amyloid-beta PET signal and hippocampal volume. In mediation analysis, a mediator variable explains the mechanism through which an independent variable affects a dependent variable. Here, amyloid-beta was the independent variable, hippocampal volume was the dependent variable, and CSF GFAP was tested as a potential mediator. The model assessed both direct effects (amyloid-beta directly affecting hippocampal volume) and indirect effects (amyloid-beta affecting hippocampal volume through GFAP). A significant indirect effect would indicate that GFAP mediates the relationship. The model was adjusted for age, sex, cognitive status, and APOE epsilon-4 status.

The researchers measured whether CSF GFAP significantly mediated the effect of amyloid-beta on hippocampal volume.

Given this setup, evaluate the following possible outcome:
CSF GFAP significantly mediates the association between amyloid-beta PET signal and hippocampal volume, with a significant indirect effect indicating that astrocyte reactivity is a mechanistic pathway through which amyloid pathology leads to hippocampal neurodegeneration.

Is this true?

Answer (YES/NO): YES